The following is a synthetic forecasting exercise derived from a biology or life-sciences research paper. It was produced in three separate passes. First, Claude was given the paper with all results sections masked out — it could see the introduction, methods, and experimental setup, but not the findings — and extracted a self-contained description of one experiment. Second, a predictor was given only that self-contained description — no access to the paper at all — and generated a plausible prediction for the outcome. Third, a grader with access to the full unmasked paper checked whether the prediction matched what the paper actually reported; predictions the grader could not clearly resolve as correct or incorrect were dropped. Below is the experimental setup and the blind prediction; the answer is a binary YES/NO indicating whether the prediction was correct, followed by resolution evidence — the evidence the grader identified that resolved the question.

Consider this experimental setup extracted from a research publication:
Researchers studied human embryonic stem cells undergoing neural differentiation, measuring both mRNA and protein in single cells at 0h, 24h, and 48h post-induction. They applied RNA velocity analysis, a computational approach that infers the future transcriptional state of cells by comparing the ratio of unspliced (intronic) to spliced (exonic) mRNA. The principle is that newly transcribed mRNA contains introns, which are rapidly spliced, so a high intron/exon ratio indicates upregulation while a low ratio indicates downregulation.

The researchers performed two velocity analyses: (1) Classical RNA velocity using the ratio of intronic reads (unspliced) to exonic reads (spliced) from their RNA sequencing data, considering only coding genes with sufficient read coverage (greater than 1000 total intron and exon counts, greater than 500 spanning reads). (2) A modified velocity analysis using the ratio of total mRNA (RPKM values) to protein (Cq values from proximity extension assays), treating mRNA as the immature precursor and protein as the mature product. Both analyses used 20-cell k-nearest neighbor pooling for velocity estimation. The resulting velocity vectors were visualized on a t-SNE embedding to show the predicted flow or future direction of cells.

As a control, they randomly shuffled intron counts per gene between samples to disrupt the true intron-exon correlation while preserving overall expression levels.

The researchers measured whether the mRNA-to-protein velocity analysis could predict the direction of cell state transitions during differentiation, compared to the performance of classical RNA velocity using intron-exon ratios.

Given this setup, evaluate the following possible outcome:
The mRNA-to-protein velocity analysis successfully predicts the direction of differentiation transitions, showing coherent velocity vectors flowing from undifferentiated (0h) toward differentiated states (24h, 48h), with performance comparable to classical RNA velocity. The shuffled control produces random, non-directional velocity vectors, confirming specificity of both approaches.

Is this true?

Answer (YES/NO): YES